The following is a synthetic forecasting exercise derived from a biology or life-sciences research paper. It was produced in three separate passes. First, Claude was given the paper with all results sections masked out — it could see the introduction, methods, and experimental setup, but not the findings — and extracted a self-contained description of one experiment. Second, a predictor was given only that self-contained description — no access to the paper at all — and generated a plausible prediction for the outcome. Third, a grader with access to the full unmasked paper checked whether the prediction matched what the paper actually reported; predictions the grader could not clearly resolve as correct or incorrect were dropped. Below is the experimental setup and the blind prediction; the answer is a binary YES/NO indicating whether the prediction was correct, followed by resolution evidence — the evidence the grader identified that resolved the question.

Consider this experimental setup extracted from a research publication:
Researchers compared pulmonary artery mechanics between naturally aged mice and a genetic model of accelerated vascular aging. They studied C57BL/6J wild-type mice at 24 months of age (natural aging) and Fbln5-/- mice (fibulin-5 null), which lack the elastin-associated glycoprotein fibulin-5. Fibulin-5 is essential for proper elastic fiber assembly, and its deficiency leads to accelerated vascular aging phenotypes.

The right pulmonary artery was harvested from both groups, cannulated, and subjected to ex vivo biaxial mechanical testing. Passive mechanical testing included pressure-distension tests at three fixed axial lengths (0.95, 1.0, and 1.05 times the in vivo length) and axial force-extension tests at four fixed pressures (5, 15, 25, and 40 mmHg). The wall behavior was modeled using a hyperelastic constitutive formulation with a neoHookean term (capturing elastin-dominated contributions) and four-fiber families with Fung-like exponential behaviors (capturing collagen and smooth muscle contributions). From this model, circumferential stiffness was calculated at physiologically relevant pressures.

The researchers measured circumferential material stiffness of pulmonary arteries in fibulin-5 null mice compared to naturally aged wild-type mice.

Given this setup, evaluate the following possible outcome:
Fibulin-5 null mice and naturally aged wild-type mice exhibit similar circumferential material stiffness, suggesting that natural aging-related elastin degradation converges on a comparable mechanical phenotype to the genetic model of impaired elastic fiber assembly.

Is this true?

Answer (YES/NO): NO